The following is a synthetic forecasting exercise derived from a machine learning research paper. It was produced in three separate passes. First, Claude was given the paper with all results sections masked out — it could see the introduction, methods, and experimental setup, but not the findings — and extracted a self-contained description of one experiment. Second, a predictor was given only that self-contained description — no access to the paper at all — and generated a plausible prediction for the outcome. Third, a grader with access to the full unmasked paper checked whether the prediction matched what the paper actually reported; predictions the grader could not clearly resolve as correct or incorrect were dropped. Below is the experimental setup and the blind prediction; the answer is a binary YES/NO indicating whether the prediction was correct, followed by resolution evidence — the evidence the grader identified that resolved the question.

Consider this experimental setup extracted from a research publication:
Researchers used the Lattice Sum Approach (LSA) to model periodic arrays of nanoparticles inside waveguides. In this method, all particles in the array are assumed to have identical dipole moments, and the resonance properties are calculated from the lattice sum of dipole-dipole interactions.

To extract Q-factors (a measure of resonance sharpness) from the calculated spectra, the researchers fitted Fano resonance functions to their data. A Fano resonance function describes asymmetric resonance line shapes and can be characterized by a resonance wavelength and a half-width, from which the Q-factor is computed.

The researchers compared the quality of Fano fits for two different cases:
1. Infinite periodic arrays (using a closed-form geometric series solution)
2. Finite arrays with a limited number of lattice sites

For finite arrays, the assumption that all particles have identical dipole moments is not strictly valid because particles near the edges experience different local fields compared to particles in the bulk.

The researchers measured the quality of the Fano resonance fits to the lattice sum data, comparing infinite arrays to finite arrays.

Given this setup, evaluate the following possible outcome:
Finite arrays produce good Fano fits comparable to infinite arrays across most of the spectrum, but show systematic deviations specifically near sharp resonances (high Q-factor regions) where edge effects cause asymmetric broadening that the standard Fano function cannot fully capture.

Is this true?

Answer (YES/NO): NO